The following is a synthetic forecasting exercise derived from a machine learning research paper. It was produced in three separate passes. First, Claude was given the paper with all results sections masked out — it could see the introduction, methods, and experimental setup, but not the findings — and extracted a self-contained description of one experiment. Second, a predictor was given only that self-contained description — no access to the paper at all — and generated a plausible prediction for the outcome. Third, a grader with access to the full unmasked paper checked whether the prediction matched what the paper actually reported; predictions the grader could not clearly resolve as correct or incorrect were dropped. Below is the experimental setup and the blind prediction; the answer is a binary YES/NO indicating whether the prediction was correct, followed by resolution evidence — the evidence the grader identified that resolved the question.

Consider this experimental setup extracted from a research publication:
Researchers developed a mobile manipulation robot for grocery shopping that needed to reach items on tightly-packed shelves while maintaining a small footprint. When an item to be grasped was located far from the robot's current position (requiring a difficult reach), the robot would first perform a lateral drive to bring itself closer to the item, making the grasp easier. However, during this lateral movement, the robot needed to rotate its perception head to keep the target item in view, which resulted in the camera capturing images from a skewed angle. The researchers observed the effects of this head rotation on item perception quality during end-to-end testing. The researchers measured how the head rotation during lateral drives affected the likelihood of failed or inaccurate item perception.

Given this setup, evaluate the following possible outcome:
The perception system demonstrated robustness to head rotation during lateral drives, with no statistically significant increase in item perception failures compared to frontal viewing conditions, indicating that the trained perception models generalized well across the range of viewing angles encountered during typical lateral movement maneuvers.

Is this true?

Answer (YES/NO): NO